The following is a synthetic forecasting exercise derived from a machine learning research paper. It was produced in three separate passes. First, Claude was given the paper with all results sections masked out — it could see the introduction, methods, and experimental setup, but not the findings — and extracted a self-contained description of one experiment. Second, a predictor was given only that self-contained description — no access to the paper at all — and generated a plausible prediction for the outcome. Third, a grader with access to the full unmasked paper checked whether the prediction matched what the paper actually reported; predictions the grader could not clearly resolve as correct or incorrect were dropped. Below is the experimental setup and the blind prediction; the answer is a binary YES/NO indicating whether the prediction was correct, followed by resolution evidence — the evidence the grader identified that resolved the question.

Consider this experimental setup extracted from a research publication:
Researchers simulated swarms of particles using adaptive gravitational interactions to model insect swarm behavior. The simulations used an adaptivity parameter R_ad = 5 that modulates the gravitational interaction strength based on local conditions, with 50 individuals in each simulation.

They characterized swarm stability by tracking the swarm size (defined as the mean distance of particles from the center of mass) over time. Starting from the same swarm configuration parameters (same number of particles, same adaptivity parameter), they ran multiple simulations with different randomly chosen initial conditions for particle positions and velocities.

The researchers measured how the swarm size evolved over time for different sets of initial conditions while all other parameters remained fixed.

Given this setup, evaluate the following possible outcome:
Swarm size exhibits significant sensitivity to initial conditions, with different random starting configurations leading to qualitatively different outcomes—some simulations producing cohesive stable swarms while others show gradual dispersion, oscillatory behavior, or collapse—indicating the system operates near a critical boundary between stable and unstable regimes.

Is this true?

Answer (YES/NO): YES